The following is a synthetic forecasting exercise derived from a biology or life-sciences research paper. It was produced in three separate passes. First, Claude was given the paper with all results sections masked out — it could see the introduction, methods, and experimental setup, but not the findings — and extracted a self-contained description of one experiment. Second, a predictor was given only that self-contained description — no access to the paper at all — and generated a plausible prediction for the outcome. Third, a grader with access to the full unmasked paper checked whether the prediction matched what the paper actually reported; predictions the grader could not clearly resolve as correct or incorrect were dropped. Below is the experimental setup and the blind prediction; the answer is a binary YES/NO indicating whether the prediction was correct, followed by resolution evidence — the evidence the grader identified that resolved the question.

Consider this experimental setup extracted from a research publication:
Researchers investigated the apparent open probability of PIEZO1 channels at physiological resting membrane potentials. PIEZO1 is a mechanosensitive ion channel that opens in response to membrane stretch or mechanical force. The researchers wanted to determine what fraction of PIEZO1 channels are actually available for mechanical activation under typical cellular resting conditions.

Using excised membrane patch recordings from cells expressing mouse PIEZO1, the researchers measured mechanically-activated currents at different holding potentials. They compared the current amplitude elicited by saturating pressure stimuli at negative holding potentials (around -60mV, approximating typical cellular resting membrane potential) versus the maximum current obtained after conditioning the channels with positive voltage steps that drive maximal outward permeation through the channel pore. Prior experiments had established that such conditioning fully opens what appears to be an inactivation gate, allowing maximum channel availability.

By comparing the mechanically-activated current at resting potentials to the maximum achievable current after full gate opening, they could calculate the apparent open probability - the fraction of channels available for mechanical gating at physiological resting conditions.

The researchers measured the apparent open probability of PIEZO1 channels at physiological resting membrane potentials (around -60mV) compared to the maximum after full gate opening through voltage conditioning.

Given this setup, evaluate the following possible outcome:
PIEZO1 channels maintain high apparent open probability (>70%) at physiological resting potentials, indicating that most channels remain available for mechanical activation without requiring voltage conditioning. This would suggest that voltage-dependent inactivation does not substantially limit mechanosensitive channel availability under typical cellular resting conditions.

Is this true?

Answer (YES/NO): NO